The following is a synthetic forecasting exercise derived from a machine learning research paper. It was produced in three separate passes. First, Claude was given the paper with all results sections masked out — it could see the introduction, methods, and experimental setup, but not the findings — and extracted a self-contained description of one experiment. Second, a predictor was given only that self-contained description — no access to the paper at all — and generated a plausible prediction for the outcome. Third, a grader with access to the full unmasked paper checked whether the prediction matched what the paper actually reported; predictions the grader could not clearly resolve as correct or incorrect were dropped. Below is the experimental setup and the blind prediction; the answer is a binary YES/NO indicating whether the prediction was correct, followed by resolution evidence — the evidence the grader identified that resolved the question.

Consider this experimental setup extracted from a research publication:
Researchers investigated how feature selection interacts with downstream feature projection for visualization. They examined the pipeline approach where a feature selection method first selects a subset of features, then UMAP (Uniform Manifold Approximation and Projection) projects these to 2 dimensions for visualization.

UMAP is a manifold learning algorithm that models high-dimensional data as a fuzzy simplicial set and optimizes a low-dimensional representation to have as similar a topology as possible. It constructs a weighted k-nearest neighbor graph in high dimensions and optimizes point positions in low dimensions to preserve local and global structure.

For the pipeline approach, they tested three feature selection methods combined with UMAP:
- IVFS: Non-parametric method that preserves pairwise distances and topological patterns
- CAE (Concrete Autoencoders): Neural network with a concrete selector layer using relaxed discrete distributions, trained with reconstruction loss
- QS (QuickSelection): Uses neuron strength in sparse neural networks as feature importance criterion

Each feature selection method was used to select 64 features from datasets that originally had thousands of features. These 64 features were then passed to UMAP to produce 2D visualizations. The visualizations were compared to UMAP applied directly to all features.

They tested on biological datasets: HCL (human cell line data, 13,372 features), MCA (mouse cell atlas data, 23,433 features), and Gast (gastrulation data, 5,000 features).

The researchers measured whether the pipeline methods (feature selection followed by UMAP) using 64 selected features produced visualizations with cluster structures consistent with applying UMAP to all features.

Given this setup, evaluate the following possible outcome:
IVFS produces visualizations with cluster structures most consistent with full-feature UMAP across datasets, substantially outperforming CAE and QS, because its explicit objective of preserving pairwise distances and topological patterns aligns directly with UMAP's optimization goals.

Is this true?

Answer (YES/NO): NO